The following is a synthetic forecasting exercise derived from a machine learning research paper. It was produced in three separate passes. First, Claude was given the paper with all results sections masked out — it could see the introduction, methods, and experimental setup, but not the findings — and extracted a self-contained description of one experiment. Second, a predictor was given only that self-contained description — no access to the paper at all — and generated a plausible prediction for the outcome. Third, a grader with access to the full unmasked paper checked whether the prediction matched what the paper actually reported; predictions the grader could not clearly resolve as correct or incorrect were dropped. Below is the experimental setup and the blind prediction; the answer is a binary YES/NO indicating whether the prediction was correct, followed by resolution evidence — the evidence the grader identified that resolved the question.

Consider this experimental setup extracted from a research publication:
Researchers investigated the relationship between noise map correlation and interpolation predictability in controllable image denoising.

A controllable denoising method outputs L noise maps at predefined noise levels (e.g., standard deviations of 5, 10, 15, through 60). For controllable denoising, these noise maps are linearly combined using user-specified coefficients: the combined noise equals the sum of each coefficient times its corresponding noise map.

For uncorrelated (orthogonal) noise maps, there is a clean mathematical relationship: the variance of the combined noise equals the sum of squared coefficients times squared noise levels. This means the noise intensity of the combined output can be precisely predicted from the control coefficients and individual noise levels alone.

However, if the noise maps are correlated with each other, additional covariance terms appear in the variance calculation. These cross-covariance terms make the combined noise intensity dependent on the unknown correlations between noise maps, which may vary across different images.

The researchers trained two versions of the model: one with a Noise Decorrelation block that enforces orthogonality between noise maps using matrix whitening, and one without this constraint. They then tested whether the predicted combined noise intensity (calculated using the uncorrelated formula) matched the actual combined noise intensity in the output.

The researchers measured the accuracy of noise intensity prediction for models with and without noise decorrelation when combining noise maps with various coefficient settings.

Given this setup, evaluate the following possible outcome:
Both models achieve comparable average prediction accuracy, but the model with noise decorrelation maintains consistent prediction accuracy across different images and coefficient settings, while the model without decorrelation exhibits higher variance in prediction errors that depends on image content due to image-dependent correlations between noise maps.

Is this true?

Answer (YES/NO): NO